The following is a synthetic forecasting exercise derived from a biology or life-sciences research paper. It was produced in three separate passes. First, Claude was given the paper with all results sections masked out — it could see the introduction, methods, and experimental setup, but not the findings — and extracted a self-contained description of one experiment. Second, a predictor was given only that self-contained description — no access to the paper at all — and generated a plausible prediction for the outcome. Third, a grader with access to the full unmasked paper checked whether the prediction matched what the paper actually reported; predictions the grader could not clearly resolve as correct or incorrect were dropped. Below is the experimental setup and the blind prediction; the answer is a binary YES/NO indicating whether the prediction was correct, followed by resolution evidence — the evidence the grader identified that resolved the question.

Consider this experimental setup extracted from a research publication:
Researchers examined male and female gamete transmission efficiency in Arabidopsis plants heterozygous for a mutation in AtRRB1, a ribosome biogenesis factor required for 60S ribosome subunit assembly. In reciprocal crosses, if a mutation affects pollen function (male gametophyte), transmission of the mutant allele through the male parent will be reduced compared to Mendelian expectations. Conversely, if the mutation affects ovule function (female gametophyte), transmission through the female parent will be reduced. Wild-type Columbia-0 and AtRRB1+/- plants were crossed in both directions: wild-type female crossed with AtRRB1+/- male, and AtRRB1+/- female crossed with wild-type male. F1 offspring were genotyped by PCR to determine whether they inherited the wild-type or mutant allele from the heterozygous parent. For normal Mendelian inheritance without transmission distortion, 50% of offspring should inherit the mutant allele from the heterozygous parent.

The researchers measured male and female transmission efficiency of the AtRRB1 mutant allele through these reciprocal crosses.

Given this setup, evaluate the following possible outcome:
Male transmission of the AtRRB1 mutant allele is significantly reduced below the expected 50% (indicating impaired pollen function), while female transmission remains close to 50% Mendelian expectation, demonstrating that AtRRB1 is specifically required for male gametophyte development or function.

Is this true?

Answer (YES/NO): NO